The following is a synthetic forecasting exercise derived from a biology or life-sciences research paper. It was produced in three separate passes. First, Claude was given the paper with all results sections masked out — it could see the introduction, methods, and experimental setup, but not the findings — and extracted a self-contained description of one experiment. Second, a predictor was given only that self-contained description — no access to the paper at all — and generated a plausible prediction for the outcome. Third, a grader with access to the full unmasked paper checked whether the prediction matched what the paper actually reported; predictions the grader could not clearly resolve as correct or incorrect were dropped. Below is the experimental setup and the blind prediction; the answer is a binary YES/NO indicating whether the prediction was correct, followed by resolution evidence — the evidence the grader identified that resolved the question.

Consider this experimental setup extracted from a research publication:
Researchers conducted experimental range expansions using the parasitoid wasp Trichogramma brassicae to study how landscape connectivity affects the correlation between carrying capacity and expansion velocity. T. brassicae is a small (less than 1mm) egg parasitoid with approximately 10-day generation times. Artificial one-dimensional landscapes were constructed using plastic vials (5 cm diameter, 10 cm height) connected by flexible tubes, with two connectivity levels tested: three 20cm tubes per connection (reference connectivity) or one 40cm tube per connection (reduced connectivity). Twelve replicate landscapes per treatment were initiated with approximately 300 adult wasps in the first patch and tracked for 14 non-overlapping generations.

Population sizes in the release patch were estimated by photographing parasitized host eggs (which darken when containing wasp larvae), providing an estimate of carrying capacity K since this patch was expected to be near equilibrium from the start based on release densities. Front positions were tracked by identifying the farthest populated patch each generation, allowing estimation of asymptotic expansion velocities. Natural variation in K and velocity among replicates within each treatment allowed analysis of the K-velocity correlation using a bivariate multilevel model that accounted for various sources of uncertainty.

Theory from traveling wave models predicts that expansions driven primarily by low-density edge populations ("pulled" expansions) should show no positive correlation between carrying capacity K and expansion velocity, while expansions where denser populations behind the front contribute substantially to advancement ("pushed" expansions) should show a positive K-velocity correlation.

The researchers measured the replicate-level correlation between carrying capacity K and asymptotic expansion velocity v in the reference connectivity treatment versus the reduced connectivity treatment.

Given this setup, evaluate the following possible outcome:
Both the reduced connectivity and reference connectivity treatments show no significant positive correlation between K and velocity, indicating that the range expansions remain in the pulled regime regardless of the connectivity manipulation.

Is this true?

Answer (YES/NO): NO